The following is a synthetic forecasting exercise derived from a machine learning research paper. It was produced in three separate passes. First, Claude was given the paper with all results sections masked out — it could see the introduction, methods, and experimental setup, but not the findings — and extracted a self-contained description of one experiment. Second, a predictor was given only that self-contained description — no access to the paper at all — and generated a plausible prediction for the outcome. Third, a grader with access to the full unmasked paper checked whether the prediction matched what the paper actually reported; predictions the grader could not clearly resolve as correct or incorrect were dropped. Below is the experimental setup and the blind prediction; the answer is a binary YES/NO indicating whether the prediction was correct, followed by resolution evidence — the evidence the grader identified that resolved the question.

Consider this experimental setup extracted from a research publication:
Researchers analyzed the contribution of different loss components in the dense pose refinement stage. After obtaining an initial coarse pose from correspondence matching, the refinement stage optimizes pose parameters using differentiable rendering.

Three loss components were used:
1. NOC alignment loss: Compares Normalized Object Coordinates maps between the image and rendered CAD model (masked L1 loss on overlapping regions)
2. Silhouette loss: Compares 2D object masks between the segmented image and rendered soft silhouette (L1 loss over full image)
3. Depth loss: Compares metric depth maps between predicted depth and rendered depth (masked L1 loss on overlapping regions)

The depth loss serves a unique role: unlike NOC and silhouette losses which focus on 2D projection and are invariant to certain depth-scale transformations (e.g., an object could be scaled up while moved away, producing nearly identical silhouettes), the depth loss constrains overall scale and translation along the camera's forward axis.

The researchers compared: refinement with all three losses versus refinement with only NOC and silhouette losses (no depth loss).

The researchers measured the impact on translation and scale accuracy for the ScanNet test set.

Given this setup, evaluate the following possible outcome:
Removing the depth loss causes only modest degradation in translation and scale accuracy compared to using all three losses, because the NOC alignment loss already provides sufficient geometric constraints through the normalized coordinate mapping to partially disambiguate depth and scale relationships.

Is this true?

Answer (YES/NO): NO